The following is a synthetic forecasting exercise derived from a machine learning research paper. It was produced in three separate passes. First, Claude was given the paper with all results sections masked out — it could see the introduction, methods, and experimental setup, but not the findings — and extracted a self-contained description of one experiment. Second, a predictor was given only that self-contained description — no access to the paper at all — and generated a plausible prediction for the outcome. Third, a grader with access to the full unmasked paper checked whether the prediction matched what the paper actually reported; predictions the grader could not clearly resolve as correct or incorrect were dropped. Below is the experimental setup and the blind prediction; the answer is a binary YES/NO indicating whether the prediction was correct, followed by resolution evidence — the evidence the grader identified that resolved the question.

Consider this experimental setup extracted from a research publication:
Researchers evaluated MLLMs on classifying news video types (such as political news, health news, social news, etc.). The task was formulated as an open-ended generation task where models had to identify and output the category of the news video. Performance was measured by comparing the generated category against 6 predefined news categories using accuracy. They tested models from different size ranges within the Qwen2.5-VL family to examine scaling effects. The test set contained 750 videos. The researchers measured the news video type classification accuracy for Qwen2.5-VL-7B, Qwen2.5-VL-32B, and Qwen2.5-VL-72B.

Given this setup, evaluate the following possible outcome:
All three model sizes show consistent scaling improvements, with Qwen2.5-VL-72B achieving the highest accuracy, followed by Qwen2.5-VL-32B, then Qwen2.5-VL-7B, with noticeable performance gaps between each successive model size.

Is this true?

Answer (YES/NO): YES